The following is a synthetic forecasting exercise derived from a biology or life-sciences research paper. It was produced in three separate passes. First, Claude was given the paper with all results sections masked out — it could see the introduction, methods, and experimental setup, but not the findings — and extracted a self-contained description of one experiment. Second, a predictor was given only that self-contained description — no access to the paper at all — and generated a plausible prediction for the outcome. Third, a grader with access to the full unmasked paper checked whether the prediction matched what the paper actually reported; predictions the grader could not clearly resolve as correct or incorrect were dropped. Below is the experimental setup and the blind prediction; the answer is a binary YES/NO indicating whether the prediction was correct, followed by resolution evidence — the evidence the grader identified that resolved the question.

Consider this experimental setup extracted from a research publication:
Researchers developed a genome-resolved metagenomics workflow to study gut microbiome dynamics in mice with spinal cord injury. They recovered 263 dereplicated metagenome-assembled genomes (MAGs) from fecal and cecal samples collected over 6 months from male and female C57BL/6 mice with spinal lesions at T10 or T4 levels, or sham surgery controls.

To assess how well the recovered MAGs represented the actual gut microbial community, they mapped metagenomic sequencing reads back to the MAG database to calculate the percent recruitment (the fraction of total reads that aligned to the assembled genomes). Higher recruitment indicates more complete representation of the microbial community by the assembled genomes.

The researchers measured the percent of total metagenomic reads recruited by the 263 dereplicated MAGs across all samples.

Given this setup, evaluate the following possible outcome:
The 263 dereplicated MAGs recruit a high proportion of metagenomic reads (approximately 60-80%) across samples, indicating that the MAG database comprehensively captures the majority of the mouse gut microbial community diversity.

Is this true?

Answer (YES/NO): YES